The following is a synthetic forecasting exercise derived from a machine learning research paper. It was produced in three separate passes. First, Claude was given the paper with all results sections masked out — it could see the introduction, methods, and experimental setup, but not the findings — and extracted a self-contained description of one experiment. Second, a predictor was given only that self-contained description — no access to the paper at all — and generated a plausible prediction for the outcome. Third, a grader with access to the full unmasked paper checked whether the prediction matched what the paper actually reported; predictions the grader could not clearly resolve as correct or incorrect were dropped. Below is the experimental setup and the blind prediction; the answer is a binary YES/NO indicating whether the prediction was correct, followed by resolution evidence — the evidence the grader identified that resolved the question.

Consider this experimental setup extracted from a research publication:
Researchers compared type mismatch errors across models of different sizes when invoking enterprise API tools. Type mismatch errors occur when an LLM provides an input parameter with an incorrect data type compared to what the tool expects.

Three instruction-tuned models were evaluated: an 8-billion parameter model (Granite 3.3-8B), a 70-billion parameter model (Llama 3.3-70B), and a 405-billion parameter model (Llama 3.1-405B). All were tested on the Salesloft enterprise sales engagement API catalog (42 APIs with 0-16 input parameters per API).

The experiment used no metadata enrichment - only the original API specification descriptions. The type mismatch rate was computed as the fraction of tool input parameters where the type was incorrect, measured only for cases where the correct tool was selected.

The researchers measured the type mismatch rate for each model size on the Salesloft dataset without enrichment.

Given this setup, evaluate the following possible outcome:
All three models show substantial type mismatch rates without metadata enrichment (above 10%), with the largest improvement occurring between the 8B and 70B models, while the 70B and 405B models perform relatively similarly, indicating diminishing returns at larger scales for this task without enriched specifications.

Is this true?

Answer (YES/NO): NO